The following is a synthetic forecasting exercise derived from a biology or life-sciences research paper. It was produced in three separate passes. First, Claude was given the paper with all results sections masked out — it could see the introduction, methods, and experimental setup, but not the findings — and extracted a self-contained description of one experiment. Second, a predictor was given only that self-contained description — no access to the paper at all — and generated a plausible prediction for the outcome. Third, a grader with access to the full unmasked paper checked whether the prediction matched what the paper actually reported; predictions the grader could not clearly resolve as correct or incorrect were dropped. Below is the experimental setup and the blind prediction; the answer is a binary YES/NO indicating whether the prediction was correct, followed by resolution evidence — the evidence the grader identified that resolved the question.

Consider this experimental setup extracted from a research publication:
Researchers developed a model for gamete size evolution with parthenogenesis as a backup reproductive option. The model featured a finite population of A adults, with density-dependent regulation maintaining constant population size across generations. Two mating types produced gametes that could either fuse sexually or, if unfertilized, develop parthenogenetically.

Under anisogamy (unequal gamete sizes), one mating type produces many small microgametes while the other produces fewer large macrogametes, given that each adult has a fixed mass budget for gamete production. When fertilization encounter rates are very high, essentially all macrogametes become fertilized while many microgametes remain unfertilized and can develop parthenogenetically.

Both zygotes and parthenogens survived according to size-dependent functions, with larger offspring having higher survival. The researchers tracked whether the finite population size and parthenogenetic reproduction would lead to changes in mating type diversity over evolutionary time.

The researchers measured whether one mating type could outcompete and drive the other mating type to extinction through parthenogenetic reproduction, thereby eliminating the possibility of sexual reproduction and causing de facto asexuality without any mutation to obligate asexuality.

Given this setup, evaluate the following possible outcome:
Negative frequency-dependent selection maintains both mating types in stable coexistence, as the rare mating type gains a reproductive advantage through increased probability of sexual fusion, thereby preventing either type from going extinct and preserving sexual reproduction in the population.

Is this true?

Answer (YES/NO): NO